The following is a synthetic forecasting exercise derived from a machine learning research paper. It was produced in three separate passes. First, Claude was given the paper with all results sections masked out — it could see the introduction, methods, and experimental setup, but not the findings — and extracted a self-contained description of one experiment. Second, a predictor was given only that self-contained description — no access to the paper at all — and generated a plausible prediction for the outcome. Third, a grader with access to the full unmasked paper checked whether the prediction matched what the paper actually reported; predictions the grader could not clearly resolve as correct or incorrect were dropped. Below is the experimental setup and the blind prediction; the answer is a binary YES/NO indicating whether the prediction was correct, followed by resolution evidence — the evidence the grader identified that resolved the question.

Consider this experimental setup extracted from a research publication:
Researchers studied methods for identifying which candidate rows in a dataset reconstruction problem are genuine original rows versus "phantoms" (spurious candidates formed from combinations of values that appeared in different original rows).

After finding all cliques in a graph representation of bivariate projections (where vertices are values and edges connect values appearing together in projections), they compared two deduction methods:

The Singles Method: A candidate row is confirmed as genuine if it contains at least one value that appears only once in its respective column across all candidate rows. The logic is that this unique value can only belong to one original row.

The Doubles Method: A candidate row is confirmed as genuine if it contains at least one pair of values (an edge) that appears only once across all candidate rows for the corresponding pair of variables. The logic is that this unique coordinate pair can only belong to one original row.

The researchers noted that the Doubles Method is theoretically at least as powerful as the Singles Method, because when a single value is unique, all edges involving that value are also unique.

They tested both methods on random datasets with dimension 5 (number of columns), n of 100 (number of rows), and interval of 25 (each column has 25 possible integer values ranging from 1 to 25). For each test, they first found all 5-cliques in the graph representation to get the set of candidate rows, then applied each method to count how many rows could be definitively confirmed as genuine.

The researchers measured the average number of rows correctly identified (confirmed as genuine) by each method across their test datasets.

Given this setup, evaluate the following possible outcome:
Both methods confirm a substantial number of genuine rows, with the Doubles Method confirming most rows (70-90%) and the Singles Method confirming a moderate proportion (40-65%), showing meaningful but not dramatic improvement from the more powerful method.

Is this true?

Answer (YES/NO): NO